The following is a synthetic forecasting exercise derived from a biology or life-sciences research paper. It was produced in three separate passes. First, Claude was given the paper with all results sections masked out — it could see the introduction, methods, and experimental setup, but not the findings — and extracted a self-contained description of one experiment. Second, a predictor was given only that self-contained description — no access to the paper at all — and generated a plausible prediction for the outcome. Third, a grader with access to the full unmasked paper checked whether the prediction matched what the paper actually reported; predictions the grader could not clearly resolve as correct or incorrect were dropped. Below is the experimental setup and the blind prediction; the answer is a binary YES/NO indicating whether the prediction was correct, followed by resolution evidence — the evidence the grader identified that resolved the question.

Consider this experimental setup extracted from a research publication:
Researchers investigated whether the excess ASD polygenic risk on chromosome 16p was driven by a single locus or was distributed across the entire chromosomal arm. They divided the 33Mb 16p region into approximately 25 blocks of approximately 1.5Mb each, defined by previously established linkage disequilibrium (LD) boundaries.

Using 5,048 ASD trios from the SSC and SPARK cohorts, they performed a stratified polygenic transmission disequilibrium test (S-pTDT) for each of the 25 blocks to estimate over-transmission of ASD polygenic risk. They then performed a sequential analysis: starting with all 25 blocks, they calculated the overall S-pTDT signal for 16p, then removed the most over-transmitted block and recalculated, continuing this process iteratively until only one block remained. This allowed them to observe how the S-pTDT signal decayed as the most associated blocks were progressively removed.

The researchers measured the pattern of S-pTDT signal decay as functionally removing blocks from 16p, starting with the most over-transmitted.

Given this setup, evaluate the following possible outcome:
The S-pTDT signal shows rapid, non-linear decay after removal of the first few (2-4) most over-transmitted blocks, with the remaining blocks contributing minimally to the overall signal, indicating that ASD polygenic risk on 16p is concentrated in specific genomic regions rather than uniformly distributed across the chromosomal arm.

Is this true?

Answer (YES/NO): NO